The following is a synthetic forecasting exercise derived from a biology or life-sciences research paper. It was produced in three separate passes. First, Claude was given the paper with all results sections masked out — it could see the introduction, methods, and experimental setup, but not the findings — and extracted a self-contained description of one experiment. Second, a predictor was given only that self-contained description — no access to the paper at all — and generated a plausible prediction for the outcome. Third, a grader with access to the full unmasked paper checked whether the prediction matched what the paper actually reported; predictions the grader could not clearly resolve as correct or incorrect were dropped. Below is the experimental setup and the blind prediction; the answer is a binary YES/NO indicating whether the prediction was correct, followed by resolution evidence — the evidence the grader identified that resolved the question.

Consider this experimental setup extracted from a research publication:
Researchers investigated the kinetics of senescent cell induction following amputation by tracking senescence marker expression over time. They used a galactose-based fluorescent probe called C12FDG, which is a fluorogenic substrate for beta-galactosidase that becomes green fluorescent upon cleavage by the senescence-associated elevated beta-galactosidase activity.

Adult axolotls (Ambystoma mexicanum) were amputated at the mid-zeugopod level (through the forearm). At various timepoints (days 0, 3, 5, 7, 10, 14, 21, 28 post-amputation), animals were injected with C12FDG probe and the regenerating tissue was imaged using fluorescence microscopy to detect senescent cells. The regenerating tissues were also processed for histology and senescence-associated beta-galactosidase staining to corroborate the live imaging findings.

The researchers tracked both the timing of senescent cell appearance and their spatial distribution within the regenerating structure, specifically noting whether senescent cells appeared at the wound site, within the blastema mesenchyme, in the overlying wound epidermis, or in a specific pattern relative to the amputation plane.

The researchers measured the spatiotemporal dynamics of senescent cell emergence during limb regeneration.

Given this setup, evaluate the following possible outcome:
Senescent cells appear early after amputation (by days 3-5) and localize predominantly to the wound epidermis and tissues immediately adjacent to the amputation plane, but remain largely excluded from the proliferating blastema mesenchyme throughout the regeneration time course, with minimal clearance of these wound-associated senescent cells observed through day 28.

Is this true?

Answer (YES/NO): NO